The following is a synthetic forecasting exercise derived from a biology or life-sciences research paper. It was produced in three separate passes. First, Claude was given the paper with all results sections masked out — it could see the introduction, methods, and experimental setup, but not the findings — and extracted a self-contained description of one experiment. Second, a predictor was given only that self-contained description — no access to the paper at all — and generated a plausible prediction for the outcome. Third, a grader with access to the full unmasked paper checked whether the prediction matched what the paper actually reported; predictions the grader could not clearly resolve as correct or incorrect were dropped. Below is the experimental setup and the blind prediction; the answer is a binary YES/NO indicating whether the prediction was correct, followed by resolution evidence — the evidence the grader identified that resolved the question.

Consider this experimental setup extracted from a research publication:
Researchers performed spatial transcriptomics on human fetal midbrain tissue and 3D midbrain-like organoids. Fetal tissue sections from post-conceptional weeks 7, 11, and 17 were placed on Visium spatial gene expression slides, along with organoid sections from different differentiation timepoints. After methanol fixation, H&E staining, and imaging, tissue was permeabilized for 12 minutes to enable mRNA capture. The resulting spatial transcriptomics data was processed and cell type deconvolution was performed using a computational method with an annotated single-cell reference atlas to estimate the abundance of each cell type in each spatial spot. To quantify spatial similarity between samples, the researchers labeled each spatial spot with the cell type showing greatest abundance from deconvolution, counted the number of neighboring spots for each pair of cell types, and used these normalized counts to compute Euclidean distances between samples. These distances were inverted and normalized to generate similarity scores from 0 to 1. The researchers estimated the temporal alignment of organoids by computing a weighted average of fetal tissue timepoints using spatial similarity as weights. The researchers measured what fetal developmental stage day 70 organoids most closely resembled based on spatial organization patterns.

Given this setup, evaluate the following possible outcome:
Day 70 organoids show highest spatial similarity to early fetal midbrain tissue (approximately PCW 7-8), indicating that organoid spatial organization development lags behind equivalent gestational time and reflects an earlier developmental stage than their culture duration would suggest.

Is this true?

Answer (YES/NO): NO